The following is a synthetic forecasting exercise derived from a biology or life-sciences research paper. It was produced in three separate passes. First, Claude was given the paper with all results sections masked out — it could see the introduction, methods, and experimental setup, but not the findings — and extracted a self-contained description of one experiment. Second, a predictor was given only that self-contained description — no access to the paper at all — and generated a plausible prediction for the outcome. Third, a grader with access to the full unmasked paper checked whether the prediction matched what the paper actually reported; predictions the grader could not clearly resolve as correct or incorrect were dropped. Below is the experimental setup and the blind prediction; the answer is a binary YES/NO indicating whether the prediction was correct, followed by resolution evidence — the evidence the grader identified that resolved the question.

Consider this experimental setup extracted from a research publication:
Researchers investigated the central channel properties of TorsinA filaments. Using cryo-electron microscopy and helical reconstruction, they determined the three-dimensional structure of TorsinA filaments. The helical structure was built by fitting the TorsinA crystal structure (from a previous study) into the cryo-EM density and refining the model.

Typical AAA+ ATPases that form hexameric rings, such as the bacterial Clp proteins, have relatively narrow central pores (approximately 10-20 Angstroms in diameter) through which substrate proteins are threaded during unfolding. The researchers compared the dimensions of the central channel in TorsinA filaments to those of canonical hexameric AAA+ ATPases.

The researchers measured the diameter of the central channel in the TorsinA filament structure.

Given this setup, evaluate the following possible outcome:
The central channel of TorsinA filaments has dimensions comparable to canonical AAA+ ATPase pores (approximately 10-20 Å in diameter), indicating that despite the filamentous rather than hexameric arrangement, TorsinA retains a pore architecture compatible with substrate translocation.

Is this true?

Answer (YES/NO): NO